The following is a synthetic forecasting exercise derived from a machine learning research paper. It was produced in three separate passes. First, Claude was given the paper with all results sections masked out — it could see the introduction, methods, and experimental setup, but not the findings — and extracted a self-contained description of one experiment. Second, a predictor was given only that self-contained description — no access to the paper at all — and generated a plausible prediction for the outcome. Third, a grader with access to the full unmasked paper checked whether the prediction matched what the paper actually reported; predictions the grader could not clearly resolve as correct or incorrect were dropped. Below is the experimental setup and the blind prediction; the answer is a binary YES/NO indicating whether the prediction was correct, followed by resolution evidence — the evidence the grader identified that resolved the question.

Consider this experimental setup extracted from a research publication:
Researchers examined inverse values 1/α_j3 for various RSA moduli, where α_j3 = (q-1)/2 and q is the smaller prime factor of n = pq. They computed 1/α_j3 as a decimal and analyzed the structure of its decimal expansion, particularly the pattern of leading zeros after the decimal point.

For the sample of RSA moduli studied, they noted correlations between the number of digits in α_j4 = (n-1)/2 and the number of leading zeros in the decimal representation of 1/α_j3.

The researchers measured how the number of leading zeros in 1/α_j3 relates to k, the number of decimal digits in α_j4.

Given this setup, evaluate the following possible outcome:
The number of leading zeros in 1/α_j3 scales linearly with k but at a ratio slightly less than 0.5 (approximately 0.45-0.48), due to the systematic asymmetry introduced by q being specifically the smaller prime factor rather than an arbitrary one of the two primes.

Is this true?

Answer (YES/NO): NO